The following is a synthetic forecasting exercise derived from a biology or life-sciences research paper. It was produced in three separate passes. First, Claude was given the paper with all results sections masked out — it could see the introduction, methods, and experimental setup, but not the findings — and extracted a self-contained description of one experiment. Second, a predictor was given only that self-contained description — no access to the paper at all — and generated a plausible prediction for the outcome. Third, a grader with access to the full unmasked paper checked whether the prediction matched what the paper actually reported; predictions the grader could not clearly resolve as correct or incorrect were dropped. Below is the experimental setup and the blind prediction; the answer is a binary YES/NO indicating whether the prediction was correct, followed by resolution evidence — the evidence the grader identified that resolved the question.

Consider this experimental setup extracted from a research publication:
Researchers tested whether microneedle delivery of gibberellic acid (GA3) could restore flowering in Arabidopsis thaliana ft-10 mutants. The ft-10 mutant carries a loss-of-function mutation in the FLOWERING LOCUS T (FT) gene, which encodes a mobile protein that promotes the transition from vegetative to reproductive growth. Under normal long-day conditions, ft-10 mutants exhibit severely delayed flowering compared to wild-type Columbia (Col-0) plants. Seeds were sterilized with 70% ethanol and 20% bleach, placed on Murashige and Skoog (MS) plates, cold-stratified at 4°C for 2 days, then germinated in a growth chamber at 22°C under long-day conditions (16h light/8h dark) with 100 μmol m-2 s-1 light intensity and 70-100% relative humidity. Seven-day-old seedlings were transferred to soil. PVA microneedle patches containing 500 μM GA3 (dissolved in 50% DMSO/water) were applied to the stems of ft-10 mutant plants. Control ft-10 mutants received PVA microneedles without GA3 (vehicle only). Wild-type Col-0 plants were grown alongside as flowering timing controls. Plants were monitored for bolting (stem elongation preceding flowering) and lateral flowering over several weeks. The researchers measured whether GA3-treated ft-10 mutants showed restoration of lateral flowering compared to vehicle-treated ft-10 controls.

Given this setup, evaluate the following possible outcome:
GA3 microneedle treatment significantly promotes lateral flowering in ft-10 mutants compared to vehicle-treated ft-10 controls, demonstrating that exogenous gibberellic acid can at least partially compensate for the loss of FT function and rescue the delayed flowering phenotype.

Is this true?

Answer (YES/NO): YES